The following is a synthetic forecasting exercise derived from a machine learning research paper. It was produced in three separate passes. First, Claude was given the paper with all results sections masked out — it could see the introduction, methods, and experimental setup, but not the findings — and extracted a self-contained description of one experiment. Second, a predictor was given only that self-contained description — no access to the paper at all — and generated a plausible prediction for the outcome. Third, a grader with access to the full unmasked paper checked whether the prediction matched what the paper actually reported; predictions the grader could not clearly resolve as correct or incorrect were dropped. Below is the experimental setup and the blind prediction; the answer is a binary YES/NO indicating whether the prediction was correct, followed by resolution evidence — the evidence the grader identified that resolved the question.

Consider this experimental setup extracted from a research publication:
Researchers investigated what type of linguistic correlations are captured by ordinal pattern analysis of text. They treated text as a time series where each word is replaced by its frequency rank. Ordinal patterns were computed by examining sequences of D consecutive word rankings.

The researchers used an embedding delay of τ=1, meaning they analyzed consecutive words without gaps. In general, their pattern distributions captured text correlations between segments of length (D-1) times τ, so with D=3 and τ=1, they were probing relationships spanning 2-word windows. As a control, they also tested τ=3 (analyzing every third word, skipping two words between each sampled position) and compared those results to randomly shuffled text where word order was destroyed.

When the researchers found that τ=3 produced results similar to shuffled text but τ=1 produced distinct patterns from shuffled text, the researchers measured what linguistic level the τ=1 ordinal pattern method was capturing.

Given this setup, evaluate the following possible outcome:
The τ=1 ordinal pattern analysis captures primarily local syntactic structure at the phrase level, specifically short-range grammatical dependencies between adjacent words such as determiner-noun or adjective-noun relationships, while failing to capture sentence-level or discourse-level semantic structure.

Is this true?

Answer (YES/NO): YES